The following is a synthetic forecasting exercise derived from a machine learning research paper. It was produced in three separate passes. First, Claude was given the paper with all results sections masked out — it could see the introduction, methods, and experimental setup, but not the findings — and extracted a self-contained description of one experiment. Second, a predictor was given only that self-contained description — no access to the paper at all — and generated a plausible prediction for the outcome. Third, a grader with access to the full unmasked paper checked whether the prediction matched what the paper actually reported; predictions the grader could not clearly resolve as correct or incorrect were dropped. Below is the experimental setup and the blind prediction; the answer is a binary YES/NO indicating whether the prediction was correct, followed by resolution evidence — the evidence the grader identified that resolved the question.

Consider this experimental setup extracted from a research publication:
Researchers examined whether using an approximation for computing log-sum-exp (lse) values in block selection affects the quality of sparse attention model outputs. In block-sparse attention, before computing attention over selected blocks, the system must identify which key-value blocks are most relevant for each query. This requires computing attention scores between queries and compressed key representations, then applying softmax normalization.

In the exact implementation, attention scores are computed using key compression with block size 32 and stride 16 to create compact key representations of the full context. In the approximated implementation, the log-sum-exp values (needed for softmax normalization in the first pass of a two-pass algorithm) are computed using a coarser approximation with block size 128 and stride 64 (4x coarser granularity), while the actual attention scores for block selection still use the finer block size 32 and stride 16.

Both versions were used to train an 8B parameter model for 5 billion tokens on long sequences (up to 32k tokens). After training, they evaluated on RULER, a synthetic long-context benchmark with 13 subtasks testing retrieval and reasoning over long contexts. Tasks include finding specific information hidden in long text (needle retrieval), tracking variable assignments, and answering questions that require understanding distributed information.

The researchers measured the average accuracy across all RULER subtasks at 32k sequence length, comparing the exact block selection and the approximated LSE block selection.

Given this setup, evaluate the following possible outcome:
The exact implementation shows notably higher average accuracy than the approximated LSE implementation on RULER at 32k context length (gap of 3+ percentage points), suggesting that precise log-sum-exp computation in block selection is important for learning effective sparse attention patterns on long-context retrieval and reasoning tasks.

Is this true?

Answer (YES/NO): NO